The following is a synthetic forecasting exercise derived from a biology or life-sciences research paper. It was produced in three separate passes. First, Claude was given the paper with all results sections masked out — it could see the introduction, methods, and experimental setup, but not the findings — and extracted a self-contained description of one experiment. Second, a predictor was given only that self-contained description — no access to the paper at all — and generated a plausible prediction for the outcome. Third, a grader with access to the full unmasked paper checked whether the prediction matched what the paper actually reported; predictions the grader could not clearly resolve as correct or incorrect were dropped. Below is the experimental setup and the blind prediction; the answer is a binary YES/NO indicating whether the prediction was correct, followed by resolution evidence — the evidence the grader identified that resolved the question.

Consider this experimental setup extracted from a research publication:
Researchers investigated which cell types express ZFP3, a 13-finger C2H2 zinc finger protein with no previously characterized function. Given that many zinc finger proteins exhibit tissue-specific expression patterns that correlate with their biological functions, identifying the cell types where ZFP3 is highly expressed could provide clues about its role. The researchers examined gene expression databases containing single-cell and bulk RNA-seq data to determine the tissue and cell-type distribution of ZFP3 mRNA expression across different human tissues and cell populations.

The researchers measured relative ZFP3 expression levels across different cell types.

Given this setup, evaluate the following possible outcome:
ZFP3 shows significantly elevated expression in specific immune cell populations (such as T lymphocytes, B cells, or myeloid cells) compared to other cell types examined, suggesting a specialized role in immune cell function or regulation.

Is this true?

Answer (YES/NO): NO